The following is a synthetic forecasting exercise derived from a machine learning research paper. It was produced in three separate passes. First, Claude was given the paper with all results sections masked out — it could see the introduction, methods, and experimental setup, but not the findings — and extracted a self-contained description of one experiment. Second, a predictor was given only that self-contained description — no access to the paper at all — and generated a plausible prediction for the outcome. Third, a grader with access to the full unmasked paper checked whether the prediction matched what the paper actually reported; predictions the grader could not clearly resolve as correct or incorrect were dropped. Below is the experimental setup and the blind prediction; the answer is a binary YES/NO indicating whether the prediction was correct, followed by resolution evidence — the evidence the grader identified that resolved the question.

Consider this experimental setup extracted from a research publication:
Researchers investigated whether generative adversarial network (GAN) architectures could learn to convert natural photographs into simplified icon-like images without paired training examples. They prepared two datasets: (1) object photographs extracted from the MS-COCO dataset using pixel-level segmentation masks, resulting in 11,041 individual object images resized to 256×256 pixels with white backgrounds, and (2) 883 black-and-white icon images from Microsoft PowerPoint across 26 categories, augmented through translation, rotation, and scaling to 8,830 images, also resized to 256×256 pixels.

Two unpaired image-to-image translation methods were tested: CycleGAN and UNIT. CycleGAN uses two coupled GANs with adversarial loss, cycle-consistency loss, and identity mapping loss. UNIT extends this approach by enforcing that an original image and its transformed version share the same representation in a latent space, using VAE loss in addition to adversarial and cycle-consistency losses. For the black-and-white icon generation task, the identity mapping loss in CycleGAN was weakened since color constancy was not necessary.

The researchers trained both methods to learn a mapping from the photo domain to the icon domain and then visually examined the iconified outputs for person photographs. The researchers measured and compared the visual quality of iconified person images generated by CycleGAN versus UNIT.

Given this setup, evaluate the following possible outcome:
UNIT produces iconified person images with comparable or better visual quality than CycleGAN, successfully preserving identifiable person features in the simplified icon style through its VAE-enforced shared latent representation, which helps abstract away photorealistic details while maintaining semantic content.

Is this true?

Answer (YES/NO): NO